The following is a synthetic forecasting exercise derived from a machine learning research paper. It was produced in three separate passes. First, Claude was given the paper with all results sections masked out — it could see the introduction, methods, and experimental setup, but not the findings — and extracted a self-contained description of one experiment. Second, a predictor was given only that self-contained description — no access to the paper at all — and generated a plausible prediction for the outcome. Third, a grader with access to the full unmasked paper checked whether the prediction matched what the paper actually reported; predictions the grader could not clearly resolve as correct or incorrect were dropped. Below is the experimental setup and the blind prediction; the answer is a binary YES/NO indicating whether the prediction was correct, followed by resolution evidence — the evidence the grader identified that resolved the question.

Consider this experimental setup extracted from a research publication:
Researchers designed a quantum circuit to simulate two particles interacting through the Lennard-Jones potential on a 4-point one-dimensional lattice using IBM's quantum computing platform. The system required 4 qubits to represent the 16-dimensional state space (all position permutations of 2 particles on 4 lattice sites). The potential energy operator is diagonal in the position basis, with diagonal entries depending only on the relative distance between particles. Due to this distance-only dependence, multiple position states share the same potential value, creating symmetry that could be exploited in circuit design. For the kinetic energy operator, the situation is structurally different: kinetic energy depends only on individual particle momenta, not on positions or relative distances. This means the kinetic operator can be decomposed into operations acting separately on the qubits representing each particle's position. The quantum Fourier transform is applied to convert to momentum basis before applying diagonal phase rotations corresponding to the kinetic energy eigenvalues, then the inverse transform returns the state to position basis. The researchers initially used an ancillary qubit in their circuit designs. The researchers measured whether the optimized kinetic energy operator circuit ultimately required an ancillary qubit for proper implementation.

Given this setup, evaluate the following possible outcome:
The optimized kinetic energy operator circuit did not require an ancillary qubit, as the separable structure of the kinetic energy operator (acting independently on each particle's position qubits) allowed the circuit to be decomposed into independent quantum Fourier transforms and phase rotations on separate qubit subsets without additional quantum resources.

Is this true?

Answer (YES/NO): YES